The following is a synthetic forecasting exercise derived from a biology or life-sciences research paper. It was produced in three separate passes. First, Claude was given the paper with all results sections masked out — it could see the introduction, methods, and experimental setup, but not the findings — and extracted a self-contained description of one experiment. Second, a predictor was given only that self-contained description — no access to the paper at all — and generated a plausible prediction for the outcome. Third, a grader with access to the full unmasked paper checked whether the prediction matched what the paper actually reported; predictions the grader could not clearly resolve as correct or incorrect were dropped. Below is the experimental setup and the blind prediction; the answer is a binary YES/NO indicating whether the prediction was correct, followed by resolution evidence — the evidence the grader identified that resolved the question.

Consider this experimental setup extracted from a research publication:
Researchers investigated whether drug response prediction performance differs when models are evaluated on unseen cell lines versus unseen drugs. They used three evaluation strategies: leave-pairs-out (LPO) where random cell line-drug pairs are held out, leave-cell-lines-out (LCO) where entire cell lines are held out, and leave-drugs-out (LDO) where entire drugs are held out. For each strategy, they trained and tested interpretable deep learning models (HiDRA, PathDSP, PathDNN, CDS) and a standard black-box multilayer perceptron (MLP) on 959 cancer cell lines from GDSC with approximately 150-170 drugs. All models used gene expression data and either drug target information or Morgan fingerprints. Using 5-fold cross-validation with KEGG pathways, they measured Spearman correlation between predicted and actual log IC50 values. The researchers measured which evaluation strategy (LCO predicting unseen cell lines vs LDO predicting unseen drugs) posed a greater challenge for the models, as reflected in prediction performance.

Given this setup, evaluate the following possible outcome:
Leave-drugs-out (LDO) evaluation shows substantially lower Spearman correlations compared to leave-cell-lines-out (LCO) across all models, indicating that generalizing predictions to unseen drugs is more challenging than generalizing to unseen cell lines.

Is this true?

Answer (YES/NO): YES